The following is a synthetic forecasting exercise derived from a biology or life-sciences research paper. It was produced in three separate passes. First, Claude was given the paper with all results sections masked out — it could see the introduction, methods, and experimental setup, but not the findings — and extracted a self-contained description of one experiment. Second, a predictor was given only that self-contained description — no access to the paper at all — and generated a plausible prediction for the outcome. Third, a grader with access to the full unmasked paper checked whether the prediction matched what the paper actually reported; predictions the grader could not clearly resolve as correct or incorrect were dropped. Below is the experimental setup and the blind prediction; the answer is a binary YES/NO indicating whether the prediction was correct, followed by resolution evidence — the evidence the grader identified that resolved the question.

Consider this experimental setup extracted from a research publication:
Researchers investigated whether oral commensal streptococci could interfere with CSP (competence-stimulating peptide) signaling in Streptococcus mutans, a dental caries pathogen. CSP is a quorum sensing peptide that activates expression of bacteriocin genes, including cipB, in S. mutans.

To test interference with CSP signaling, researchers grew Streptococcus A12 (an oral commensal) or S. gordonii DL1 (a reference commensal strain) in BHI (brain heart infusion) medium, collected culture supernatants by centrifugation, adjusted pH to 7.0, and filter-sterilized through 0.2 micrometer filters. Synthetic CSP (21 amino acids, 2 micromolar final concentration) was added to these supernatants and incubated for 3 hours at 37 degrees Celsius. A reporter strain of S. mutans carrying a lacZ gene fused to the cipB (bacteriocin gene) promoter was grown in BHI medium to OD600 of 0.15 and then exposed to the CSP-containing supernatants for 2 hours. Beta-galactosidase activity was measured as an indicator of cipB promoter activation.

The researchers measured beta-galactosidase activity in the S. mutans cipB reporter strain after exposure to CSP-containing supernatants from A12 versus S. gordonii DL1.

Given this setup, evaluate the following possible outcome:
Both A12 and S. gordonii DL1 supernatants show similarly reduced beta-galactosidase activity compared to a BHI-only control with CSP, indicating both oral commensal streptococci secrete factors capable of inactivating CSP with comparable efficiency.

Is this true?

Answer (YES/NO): YES